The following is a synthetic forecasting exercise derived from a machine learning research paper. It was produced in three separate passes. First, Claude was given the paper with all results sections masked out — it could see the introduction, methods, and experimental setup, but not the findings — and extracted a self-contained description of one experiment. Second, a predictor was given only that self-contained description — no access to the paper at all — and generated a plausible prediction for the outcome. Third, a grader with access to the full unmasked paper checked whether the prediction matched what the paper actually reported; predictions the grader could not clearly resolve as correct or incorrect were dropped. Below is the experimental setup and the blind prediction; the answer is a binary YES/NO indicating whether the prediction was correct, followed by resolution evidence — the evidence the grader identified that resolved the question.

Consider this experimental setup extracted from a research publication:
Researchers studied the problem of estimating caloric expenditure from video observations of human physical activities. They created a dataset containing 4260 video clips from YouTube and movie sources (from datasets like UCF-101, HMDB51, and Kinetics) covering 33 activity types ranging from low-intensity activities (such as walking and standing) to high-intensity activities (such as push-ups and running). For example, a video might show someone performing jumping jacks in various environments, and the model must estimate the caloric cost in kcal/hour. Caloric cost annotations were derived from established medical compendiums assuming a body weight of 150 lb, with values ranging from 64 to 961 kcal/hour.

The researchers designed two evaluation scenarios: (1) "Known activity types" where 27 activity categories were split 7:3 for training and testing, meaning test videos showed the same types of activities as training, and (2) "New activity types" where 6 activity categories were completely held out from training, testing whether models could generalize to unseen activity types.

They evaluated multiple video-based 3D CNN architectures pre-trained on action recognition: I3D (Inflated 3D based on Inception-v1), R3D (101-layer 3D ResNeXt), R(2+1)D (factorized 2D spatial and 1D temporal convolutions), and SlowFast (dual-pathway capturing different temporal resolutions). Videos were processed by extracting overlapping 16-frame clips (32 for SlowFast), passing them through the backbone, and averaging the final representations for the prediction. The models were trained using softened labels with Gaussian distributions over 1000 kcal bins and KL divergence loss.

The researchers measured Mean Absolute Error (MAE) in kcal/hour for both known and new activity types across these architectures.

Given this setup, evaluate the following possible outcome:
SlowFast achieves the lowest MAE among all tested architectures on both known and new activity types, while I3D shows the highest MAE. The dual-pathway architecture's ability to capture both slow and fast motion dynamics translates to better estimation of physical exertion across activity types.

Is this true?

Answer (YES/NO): NO